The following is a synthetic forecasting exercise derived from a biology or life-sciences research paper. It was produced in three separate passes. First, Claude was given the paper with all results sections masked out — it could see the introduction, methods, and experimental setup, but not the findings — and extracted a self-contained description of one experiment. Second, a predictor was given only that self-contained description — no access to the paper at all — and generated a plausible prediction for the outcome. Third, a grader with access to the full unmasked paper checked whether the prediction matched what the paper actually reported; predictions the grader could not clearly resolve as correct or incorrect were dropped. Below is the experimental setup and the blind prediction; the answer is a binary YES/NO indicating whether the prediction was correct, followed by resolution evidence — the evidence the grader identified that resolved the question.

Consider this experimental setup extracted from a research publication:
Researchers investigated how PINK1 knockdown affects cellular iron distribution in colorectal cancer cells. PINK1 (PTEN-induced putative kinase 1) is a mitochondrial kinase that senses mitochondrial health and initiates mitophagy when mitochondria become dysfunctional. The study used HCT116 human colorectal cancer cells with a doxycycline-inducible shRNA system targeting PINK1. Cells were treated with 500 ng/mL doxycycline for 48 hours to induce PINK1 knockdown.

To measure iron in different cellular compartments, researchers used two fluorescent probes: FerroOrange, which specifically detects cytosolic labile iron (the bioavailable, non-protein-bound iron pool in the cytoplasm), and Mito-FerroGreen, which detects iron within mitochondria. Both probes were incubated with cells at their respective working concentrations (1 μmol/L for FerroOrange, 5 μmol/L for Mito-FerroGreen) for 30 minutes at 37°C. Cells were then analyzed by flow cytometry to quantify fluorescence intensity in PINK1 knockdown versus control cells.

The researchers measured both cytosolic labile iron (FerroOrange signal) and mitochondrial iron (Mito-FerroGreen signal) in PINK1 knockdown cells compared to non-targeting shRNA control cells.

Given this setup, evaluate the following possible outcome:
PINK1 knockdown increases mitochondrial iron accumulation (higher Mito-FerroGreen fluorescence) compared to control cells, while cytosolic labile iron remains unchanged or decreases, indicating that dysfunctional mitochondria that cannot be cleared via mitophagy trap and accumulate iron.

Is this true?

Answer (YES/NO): NO